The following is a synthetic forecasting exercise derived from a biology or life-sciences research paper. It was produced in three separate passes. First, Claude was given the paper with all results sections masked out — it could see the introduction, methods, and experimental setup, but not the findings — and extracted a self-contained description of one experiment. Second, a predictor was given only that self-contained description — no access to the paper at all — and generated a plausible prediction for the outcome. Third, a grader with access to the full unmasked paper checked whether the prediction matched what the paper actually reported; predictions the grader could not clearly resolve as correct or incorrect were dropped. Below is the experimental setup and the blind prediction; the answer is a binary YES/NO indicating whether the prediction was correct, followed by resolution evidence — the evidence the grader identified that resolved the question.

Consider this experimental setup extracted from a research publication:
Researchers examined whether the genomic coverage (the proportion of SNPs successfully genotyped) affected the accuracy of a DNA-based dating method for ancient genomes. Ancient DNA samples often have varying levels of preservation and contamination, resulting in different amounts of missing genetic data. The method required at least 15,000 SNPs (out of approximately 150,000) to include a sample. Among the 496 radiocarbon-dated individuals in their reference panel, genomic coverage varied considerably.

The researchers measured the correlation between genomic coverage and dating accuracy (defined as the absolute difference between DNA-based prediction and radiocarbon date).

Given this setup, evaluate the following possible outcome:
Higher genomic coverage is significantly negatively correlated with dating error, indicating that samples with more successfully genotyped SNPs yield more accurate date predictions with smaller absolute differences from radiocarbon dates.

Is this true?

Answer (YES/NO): NO